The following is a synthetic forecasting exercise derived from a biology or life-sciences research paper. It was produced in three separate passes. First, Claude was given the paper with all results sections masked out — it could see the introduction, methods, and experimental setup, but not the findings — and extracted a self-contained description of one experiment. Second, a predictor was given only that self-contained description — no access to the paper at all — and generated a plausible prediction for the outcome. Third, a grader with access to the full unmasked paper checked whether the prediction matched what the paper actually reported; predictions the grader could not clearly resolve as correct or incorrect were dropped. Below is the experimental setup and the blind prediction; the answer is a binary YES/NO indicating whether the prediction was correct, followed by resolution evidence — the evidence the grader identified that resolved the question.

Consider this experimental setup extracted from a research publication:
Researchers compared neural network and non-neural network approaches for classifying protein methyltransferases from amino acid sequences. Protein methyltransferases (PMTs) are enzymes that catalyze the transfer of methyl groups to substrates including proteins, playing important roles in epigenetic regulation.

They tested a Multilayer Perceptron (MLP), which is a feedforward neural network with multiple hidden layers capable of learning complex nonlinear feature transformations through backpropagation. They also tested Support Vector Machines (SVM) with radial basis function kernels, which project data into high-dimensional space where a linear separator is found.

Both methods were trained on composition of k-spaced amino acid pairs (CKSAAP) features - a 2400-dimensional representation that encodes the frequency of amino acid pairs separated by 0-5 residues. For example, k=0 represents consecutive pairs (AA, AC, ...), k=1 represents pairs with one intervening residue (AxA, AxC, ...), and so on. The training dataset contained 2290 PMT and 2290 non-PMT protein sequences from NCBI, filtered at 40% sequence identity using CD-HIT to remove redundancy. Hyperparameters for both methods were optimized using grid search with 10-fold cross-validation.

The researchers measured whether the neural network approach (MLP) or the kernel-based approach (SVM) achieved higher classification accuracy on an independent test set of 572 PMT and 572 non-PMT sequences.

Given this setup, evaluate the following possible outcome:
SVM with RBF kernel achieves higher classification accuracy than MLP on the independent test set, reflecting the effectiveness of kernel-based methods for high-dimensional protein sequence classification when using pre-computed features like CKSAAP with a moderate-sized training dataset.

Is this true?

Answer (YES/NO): YES